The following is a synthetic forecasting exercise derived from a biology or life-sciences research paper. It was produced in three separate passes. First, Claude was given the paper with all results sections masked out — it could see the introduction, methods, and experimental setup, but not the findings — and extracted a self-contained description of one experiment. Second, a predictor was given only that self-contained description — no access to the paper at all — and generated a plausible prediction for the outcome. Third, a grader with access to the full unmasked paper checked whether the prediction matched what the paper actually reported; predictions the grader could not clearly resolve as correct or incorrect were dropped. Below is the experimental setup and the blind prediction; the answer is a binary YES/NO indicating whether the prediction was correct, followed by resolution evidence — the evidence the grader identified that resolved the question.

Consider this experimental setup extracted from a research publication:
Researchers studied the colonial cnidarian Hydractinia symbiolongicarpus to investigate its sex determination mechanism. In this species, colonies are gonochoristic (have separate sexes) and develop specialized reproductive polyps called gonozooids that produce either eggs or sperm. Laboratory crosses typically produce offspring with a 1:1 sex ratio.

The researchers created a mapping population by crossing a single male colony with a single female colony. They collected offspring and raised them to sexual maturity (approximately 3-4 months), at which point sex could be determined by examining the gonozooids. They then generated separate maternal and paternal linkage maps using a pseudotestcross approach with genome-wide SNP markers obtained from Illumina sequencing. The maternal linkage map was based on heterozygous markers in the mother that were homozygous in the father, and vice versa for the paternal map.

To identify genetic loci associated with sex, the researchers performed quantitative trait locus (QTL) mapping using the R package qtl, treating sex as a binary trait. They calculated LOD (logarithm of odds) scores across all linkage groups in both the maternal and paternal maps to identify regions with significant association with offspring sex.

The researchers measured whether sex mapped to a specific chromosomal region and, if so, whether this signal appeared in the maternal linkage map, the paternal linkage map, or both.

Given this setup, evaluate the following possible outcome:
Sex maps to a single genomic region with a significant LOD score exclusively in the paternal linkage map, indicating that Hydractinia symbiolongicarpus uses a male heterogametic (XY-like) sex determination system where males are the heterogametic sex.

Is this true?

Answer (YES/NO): YES